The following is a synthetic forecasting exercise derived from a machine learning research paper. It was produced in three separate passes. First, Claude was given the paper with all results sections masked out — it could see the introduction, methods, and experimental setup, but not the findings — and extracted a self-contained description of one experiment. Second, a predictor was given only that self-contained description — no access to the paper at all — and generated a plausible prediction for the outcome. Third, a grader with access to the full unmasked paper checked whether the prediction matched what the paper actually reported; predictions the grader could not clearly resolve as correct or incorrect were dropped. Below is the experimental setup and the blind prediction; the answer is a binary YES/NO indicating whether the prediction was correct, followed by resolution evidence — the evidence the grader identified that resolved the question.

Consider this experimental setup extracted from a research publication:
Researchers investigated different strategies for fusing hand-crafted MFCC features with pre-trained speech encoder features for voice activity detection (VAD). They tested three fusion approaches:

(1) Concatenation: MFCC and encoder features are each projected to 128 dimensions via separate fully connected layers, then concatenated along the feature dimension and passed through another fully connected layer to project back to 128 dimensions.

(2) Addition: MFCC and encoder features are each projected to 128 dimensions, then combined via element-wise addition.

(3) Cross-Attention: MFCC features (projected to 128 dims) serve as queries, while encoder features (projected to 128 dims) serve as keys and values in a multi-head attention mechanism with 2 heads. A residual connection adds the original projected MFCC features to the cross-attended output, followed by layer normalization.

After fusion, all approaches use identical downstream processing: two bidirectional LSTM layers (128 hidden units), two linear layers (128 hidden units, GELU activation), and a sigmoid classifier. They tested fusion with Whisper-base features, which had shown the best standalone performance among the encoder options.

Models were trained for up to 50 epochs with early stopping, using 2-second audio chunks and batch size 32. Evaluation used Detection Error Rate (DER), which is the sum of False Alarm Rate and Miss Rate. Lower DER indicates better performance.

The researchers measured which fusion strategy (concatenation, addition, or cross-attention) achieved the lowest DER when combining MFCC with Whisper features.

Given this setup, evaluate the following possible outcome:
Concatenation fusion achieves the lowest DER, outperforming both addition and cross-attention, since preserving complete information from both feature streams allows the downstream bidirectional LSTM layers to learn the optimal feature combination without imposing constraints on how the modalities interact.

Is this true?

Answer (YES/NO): NO